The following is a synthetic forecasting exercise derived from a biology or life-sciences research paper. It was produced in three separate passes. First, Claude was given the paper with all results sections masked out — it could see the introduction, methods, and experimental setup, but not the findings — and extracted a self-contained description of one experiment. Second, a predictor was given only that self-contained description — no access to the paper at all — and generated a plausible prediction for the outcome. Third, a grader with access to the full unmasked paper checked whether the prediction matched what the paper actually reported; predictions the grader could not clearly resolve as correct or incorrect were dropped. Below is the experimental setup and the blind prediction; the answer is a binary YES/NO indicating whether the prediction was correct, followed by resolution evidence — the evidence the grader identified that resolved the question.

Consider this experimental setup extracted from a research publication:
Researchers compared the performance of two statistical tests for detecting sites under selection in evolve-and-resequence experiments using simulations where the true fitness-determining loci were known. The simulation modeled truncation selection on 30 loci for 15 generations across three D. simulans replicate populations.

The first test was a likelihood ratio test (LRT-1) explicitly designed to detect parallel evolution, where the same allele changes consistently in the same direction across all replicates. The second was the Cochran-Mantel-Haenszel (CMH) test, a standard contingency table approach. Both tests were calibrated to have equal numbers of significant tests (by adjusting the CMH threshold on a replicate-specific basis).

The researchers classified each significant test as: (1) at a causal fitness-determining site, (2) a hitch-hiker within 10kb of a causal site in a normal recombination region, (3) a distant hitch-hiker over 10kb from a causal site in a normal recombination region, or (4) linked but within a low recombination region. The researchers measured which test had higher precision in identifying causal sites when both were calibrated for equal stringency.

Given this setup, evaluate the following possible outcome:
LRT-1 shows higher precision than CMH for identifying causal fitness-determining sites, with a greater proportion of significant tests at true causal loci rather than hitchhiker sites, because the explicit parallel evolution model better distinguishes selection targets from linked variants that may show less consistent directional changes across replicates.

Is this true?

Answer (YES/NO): YES